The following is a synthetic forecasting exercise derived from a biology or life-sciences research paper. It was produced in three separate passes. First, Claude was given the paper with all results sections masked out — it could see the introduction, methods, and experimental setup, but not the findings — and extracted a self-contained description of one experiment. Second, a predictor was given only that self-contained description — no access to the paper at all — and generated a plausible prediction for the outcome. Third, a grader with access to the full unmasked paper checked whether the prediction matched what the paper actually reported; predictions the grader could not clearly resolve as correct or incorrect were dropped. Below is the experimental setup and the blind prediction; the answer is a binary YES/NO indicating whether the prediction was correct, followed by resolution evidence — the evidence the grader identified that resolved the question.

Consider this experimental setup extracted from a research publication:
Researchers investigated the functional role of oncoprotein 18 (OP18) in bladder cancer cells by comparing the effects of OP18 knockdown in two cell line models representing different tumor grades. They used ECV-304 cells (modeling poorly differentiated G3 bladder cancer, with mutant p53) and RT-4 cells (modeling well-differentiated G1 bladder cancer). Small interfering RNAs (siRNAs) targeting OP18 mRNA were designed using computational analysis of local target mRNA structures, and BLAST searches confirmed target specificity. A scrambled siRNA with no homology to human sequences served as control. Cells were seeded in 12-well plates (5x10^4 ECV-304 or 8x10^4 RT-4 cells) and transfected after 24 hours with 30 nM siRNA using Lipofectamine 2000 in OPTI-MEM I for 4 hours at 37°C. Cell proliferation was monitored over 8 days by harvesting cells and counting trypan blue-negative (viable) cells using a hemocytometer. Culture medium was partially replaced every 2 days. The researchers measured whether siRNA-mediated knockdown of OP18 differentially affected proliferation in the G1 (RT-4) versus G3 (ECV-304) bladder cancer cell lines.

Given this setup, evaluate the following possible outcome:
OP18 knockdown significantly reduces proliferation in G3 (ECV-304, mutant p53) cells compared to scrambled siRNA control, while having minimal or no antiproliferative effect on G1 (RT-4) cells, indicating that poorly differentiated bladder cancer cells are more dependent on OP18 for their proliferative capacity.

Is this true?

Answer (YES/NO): YES